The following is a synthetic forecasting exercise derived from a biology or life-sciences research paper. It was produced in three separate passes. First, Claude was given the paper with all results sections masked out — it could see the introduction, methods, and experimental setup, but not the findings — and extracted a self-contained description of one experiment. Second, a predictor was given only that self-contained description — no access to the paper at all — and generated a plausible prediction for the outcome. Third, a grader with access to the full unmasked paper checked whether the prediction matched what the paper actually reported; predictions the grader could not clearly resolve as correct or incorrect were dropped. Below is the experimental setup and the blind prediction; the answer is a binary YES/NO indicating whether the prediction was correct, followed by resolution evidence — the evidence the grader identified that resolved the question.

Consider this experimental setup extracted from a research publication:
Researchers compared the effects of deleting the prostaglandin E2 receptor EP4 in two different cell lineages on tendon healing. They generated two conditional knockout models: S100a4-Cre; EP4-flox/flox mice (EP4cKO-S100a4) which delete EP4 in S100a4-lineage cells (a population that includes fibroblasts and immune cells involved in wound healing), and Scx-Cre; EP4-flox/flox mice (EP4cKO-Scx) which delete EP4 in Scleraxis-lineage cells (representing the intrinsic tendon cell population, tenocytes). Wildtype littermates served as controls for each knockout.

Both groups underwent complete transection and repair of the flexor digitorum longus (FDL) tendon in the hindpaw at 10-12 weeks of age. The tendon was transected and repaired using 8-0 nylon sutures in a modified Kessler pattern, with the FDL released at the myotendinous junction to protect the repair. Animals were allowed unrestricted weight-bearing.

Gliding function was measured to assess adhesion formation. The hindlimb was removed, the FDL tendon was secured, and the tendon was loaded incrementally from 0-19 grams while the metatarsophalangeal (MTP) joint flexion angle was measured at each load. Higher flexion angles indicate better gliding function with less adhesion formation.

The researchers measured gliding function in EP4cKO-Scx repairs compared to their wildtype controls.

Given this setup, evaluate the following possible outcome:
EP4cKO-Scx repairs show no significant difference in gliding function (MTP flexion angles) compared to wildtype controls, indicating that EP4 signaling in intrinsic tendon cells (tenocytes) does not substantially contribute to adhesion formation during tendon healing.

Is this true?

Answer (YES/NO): YES